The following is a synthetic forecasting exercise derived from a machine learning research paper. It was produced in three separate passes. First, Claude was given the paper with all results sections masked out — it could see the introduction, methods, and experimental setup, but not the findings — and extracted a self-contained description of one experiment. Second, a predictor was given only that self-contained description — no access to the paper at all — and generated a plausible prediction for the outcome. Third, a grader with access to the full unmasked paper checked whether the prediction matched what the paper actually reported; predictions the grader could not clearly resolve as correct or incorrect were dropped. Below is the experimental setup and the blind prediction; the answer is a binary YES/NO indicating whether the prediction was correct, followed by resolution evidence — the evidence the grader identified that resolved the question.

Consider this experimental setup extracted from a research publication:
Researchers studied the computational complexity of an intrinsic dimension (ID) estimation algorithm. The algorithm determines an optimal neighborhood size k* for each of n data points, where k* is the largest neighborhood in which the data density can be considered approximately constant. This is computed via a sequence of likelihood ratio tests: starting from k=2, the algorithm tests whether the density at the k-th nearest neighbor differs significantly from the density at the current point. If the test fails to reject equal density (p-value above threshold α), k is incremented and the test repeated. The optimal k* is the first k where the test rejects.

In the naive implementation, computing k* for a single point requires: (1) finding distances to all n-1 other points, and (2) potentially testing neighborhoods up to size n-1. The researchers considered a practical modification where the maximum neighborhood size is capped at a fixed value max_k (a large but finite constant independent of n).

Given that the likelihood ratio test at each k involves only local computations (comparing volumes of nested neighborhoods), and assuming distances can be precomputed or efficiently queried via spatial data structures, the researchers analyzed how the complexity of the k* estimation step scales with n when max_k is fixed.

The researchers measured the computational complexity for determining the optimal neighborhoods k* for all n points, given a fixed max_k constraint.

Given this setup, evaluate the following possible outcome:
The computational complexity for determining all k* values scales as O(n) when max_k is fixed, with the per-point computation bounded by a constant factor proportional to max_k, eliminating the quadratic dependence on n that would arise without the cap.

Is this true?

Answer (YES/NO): YES